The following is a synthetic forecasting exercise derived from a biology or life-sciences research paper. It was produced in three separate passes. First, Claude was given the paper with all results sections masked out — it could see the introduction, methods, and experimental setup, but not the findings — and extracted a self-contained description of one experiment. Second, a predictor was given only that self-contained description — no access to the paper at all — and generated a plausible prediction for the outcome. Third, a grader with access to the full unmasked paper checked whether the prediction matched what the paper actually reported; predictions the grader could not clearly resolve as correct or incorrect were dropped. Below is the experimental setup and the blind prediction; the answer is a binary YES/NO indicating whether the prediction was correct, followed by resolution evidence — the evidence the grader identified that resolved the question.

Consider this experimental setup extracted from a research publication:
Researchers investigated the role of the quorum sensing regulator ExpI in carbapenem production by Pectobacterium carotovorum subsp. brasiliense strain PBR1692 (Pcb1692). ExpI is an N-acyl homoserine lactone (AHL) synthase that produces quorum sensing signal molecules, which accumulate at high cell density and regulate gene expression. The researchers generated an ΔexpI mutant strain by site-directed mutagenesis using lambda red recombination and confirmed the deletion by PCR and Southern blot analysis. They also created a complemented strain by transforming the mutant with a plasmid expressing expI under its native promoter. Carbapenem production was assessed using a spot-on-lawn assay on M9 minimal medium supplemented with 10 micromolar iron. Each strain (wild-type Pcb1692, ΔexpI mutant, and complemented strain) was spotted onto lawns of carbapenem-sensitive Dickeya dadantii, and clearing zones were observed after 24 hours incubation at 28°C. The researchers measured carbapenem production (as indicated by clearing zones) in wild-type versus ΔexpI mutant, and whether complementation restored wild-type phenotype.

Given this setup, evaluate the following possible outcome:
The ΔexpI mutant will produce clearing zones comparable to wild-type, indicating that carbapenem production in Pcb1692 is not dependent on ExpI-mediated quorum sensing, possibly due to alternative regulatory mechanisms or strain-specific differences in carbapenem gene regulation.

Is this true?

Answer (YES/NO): NO